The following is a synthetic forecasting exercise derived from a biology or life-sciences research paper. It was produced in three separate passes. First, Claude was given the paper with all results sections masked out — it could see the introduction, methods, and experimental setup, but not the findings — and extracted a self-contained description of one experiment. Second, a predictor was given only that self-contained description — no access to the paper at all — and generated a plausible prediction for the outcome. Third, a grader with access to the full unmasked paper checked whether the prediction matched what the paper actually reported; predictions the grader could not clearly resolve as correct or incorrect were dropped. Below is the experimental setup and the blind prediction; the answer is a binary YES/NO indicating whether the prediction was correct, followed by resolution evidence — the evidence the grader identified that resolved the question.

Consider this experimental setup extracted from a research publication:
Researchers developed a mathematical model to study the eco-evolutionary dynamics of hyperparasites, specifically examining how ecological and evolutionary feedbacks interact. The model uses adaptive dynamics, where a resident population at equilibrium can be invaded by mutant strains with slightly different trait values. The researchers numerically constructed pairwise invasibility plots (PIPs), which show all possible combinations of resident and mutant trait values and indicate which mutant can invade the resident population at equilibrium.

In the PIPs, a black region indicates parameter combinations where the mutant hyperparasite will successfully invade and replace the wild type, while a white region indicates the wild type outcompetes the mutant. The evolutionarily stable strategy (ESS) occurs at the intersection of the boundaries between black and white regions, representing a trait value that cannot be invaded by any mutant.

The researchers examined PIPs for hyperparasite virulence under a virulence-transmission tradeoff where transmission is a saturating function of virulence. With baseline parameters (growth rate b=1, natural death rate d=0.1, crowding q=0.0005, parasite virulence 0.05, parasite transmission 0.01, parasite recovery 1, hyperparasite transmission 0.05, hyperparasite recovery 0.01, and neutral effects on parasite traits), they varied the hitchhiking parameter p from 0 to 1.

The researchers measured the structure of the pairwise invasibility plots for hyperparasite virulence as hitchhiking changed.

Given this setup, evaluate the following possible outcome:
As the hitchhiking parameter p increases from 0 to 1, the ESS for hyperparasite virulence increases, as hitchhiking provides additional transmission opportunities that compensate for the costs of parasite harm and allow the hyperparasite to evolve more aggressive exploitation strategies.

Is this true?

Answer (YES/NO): NO